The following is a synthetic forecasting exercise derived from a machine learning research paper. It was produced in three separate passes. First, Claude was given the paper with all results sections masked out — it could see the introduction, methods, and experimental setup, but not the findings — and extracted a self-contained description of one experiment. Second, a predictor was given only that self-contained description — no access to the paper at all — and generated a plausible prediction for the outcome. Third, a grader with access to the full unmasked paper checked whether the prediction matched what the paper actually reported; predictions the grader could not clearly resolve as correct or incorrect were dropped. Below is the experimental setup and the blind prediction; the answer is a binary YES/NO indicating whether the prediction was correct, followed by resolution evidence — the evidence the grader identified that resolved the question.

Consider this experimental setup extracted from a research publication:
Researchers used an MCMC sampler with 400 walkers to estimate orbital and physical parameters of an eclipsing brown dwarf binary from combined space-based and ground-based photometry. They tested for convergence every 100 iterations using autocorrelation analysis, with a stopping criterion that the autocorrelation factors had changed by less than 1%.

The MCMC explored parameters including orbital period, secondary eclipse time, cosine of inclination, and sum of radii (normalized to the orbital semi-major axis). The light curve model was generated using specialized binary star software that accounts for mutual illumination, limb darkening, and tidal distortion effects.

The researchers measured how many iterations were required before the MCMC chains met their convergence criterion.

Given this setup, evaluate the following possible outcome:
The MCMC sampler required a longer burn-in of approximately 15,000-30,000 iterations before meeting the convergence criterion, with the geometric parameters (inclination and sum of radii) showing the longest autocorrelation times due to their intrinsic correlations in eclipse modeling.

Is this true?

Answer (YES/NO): NO